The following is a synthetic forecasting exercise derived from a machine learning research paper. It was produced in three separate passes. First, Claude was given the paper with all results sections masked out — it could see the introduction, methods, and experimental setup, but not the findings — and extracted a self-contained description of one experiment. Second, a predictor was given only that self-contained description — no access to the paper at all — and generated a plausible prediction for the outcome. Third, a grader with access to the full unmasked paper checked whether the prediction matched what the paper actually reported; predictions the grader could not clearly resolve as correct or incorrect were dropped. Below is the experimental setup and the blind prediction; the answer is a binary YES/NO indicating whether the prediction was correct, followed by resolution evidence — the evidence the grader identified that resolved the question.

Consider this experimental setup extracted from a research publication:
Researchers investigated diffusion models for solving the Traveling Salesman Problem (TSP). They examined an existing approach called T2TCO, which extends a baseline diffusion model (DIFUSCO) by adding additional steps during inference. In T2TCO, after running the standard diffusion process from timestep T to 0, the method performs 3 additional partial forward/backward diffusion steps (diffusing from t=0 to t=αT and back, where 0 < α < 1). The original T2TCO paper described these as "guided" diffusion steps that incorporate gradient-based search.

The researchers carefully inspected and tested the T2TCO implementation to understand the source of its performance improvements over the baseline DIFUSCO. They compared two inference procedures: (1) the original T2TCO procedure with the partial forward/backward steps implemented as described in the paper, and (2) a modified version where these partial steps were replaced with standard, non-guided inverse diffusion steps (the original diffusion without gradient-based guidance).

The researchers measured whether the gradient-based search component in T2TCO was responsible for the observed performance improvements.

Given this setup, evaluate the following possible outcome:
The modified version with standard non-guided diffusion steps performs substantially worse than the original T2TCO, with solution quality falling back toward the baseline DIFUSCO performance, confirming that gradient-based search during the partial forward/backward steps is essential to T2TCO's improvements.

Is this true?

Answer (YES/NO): NO